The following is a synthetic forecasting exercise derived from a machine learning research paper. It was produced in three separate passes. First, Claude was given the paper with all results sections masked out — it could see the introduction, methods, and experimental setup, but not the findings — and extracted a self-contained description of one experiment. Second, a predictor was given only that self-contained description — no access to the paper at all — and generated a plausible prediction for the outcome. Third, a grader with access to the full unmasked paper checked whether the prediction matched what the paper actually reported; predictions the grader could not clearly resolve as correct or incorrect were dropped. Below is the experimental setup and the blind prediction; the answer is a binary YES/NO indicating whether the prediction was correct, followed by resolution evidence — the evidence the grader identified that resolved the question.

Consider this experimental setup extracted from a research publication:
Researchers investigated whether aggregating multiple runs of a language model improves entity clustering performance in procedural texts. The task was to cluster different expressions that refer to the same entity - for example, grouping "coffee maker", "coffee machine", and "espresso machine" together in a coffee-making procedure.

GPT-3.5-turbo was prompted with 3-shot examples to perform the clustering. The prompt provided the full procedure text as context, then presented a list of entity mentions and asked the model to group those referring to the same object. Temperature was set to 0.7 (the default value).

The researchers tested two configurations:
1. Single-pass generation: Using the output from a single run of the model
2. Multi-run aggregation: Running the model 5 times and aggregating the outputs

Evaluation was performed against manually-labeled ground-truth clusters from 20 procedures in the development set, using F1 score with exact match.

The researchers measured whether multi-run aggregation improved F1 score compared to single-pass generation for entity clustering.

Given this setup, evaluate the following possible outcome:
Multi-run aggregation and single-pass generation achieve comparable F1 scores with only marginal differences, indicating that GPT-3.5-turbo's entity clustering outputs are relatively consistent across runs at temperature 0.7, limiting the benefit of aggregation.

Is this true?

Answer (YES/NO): NO